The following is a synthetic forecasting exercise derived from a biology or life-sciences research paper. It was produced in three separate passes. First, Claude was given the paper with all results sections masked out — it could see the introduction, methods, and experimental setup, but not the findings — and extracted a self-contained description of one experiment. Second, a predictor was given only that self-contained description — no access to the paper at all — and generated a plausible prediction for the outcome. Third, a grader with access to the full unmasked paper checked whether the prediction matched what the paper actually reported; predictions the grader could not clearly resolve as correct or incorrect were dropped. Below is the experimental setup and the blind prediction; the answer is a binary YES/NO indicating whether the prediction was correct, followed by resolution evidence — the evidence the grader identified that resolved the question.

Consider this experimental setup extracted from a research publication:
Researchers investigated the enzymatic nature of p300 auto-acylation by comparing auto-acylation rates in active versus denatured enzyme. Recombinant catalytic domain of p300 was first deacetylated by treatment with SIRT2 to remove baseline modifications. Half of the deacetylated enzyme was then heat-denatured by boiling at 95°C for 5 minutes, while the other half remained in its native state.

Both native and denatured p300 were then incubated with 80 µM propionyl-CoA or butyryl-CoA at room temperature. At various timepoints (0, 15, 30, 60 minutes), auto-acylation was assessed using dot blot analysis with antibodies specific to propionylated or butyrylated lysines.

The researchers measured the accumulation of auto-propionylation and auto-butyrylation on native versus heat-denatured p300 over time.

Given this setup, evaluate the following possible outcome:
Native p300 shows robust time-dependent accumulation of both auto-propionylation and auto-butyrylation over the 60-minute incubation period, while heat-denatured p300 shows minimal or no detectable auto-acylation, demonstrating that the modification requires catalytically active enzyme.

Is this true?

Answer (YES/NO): YES